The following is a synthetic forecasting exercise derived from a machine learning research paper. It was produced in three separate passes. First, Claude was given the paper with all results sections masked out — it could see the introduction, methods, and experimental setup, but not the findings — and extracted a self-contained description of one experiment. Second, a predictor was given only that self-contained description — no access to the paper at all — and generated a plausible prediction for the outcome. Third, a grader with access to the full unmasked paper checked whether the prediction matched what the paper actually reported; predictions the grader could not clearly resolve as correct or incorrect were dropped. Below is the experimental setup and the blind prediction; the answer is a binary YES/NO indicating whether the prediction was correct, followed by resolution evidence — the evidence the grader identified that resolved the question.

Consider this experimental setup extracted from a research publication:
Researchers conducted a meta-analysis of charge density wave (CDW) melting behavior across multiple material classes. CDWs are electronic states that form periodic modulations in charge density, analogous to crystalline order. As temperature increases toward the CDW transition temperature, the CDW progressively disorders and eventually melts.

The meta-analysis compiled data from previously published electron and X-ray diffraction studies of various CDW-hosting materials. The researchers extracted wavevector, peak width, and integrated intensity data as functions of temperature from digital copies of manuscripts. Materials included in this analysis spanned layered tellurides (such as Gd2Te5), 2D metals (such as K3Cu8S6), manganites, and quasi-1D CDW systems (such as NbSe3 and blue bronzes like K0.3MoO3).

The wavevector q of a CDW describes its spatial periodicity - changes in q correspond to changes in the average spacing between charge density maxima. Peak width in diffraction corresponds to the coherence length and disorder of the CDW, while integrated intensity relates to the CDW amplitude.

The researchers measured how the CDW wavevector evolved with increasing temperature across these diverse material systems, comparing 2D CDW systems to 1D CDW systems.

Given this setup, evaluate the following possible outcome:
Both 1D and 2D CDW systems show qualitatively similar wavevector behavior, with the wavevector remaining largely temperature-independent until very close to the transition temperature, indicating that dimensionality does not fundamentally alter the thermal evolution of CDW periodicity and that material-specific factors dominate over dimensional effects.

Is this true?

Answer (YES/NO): NO